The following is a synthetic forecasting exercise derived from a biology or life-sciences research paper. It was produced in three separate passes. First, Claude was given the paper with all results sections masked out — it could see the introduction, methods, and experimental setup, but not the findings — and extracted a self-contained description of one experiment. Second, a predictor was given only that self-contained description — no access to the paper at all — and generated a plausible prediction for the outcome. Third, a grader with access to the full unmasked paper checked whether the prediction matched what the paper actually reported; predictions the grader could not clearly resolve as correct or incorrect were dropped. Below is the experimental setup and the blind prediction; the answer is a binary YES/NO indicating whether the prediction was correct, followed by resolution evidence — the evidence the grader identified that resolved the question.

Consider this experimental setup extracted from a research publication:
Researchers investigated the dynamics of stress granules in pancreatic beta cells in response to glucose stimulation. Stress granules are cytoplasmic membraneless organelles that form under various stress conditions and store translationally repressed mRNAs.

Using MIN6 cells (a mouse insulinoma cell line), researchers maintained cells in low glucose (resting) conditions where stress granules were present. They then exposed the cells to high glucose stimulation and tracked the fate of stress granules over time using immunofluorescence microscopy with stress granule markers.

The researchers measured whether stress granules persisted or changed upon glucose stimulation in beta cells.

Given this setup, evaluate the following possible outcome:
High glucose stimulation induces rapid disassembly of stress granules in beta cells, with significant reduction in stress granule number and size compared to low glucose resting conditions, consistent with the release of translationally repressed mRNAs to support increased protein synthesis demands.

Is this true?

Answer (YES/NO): YES